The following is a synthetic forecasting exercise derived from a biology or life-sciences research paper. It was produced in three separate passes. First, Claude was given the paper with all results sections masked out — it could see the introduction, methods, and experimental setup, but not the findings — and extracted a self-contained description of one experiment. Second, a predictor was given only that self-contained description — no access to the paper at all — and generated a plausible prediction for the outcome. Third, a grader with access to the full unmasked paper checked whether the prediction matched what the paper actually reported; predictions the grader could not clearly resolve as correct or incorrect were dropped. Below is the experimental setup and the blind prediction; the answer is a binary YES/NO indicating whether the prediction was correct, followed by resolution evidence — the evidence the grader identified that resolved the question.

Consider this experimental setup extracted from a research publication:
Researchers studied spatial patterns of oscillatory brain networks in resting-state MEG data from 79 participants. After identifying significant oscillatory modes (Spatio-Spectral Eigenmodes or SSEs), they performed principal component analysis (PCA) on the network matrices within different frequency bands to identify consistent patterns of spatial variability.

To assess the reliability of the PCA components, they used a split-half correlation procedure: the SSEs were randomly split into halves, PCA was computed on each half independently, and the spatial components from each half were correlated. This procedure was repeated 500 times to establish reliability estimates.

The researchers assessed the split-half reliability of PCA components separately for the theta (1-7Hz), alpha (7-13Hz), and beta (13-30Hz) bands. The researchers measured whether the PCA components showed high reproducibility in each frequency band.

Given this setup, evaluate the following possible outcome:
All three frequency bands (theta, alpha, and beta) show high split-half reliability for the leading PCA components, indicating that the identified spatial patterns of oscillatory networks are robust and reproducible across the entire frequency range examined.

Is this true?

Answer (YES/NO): NO